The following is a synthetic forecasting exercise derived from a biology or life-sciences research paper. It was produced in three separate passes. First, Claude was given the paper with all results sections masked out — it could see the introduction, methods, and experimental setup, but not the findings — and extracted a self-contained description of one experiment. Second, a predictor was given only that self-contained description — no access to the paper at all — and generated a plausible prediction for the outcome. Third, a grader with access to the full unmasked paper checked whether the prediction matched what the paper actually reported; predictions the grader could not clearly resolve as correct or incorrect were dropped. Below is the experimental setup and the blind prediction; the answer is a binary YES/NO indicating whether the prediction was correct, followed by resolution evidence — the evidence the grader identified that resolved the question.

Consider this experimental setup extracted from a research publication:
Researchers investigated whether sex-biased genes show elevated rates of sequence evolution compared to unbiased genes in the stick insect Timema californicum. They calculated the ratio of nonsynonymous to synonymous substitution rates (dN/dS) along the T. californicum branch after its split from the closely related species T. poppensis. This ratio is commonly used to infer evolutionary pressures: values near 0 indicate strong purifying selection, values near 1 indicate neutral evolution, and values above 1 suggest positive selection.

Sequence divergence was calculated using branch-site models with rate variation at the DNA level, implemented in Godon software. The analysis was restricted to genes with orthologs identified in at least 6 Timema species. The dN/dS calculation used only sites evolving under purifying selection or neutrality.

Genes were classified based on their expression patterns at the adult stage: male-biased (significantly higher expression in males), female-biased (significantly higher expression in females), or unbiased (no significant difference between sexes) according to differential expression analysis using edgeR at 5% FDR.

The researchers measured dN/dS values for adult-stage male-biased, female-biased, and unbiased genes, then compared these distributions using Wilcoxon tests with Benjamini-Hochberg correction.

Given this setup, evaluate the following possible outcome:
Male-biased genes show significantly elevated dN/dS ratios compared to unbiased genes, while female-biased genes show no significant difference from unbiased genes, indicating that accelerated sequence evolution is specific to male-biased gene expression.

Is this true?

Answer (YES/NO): YES